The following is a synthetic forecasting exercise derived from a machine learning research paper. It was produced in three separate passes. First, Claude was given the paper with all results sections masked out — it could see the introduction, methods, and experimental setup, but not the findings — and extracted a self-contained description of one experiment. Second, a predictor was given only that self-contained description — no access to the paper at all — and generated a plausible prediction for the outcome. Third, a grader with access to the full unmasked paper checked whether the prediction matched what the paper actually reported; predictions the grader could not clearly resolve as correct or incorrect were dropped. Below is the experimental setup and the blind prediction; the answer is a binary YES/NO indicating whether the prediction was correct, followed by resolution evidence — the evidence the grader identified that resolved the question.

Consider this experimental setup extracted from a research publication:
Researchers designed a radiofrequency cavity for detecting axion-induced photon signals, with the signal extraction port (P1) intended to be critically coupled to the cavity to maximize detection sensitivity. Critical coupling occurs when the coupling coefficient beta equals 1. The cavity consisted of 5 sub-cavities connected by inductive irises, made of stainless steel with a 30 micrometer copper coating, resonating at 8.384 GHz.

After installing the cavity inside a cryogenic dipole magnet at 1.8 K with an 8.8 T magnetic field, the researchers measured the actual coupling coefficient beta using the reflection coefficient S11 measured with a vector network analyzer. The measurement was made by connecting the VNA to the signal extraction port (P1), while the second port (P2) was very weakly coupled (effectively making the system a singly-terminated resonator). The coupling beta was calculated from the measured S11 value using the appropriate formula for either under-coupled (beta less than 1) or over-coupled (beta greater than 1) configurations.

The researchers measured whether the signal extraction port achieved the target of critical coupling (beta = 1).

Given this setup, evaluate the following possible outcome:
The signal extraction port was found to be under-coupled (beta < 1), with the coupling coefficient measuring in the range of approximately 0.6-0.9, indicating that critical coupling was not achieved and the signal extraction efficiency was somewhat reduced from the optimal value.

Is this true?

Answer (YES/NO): NO